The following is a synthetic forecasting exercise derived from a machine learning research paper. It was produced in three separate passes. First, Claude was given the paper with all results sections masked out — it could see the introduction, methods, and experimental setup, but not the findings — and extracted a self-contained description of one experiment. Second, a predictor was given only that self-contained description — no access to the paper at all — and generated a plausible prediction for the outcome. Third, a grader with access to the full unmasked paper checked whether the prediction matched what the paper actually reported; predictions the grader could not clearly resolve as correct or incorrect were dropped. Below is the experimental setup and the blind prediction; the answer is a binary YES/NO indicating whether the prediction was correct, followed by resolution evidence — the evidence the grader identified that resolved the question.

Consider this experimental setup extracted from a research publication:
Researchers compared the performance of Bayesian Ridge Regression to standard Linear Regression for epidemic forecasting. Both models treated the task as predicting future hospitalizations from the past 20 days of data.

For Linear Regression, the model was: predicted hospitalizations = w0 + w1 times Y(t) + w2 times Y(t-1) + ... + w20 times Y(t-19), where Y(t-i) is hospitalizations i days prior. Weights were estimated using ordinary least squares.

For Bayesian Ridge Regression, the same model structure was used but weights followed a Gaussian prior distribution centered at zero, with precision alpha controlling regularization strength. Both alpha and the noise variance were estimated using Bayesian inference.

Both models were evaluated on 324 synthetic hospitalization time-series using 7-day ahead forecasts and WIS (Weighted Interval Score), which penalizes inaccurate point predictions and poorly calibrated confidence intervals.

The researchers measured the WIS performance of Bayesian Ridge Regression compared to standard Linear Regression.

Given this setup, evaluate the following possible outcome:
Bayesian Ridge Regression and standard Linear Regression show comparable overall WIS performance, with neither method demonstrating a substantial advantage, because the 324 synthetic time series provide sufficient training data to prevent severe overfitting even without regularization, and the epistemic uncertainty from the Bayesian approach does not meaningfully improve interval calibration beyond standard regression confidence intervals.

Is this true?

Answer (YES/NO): NO